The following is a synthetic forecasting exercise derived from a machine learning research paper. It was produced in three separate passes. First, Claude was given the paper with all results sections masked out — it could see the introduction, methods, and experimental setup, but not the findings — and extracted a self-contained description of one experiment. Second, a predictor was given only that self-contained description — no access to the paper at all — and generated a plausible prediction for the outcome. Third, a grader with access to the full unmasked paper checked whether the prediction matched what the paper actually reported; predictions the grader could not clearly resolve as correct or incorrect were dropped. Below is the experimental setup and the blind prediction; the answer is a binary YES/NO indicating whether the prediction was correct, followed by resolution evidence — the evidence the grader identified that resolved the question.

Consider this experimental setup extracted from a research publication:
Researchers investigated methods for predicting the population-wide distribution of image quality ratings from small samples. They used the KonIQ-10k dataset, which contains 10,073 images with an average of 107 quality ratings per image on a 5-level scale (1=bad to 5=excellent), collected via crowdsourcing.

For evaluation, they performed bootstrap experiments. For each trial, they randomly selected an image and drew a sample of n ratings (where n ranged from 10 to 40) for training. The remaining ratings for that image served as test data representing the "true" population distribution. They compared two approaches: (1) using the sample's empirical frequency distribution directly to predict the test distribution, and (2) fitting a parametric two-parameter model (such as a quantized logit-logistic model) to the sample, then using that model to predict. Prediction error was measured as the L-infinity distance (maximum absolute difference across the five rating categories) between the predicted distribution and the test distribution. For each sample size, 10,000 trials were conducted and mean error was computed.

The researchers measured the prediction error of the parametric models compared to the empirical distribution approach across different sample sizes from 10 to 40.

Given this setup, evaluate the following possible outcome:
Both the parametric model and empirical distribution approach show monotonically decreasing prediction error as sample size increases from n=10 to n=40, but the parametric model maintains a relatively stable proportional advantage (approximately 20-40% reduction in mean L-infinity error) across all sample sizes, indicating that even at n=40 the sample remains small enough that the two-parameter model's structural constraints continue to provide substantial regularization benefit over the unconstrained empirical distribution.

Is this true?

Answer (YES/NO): NO